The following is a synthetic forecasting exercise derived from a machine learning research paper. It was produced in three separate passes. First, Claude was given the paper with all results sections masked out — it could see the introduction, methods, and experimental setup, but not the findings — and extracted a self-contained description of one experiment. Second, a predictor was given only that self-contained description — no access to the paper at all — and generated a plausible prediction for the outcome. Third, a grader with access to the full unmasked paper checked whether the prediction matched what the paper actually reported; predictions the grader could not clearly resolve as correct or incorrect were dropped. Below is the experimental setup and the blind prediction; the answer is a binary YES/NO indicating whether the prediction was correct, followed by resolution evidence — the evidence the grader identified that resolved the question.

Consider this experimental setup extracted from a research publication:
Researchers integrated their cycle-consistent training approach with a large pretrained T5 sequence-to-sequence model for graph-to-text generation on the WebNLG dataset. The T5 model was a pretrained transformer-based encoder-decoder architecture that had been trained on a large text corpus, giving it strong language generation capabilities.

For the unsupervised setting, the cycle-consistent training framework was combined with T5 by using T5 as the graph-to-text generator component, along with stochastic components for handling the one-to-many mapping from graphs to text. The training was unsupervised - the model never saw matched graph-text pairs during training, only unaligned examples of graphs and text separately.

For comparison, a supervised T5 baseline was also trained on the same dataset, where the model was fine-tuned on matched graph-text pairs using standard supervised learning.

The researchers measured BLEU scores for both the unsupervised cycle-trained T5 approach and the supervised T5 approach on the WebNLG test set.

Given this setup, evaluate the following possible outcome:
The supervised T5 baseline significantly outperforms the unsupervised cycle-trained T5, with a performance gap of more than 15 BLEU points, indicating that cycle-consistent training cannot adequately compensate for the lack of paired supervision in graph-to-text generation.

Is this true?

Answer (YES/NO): NO